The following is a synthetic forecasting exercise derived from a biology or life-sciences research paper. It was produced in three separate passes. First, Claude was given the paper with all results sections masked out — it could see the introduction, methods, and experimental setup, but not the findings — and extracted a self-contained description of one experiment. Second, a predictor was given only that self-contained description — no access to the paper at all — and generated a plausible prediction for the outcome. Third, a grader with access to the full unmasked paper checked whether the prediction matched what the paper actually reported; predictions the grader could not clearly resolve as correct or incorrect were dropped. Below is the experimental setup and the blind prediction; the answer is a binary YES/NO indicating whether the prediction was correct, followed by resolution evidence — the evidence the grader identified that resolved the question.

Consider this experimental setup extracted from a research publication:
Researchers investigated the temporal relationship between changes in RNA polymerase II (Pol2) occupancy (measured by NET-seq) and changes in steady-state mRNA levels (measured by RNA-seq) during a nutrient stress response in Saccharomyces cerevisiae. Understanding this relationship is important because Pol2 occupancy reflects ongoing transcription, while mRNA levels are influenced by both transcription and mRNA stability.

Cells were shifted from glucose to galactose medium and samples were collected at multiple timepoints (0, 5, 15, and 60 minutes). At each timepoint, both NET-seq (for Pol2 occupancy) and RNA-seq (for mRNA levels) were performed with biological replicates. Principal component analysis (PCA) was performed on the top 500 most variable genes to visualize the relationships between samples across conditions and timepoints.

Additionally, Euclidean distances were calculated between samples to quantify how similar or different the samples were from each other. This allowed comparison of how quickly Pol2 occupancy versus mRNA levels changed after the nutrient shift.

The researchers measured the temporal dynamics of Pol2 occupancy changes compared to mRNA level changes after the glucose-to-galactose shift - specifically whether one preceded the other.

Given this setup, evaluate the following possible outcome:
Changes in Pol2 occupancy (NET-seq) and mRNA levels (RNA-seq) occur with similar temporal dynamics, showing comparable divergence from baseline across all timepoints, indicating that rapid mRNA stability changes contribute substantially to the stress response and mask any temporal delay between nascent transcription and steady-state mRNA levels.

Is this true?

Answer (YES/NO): NO